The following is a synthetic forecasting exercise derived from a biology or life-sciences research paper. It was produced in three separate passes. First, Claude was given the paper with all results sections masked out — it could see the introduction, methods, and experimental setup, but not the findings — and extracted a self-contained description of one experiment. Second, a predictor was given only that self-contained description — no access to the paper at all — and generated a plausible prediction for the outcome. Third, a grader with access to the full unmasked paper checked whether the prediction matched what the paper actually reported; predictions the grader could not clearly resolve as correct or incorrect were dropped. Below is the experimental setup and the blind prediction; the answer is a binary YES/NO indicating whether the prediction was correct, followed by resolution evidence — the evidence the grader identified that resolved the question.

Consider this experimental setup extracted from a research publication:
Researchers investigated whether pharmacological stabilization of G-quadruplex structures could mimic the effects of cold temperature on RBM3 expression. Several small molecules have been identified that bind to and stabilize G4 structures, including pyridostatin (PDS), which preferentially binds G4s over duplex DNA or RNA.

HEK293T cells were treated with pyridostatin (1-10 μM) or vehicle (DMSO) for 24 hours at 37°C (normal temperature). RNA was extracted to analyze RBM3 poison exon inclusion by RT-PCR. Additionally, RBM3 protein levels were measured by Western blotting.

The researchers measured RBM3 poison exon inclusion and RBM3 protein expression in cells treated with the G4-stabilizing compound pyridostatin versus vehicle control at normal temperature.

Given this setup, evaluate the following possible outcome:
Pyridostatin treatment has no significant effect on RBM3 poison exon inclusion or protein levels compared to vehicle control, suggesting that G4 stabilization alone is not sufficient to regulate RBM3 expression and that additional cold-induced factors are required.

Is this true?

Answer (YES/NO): NO